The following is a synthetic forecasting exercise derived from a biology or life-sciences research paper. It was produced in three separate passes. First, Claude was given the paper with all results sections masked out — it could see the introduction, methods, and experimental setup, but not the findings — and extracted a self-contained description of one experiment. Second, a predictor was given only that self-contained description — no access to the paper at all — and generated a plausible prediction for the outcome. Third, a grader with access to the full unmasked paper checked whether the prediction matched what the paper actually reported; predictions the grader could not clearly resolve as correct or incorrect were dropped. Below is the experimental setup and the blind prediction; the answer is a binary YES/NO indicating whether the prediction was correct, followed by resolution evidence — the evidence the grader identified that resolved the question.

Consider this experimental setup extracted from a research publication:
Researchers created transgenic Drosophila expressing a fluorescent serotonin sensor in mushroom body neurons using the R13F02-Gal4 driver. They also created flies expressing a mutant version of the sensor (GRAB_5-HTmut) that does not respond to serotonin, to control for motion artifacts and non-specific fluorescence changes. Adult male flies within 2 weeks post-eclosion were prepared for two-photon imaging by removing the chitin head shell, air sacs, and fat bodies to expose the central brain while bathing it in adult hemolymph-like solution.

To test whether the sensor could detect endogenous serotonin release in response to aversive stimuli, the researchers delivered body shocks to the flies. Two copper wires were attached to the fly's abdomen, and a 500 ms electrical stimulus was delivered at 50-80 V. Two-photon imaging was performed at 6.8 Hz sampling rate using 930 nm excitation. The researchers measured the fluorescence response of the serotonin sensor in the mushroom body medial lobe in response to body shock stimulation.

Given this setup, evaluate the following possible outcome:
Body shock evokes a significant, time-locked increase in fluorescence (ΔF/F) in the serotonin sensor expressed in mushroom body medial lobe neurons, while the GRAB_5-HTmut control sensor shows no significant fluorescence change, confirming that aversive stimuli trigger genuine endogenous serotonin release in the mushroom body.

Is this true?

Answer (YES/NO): YES